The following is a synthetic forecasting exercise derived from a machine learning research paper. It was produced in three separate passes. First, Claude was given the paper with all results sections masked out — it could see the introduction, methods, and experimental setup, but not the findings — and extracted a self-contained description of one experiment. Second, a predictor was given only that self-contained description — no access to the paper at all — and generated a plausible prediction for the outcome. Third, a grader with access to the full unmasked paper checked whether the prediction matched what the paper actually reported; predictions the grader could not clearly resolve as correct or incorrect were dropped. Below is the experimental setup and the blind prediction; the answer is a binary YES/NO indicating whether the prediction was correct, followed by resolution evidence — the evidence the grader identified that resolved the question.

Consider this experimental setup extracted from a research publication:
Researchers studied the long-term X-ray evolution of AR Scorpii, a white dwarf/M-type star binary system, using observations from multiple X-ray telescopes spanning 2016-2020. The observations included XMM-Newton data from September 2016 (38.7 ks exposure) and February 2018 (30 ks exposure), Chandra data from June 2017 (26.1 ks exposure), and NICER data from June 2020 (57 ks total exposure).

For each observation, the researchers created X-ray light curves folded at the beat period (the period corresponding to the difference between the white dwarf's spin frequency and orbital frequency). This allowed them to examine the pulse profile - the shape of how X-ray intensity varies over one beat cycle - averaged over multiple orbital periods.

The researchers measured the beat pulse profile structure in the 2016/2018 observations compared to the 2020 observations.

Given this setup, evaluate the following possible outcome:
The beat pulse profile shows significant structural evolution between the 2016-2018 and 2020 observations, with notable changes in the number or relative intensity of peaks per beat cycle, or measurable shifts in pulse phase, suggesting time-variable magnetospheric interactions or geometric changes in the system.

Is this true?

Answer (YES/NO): YES